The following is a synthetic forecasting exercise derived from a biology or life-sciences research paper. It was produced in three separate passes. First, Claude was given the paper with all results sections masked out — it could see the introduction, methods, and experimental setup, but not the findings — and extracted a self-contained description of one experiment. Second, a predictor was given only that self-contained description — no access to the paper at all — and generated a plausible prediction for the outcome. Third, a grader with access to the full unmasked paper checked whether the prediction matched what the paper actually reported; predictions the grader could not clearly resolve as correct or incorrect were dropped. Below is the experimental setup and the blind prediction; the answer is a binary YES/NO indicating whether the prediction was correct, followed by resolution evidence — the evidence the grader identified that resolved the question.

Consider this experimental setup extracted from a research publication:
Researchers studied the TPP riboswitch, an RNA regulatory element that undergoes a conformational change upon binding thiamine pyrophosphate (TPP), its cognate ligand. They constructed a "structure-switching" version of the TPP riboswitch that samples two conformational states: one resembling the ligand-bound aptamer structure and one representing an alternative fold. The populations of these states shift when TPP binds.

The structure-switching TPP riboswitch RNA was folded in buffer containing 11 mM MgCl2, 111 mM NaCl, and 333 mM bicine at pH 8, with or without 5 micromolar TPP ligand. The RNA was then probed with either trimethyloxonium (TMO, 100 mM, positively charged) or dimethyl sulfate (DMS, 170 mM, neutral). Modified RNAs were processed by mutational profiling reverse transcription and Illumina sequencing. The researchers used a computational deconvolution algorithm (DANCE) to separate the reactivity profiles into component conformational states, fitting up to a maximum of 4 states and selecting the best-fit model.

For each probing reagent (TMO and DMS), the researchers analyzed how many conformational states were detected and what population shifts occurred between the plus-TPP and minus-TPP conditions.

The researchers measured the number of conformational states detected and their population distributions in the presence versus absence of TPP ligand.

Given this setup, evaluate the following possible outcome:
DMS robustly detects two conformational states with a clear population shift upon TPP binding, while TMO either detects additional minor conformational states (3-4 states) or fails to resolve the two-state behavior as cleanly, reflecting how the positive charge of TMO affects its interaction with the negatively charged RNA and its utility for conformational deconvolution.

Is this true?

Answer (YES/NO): NO